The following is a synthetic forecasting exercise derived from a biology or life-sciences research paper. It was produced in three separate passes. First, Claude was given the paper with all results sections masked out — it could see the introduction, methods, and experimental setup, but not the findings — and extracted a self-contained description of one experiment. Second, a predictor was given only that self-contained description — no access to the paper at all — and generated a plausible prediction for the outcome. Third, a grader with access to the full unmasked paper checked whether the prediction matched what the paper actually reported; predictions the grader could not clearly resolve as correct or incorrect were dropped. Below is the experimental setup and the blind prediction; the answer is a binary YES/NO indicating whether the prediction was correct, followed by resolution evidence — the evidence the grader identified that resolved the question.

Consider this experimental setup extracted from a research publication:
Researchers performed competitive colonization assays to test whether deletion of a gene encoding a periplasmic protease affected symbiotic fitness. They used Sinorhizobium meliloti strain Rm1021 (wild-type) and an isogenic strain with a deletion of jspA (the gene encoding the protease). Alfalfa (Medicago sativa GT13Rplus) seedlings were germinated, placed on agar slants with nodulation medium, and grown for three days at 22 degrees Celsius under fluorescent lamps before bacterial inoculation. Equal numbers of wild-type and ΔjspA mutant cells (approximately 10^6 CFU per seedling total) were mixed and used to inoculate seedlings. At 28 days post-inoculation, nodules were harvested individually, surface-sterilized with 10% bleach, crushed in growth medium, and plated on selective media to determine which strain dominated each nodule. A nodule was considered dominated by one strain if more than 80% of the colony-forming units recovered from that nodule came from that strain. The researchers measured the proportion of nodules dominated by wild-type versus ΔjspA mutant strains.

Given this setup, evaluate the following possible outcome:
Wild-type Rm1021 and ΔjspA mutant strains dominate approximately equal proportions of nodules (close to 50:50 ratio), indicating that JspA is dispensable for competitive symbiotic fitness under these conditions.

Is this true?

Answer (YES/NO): NO